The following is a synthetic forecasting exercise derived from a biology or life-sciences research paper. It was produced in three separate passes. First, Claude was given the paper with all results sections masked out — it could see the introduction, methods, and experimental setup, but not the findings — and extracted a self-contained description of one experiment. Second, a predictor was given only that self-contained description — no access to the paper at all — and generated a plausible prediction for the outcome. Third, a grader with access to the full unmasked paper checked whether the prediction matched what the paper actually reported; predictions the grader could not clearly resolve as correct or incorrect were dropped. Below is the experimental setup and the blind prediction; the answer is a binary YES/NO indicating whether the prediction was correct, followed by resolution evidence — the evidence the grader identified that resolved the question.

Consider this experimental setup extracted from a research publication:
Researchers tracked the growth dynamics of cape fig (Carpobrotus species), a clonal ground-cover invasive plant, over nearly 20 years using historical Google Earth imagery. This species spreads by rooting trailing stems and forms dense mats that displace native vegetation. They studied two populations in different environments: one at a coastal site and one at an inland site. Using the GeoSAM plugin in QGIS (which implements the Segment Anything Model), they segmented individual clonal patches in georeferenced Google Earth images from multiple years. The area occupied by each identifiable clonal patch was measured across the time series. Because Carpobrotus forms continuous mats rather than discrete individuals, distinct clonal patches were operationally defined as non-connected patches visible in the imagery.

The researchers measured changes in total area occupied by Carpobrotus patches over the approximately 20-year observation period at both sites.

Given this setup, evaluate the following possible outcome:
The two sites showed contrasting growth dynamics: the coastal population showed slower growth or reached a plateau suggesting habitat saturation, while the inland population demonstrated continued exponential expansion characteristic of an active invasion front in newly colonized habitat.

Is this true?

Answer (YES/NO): NO